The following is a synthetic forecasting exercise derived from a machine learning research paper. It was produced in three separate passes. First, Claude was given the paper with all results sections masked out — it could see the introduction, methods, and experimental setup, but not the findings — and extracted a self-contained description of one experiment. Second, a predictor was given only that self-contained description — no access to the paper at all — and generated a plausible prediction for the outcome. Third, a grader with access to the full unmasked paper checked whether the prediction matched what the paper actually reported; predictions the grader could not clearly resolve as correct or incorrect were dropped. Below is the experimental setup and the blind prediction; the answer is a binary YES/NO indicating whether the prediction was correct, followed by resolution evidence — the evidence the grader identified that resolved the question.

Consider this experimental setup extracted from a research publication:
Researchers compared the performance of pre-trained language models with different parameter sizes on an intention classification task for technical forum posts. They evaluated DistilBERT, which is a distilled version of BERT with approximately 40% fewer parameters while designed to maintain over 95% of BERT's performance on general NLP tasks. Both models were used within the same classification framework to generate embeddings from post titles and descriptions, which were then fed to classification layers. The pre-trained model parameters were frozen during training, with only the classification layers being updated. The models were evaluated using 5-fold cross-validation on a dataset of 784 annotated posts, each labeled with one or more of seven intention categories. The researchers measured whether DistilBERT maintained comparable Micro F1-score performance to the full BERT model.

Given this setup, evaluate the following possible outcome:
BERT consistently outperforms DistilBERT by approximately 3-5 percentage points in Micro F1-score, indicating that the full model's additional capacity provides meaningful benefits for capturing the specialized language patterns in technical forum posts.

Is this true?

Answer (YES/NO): NO